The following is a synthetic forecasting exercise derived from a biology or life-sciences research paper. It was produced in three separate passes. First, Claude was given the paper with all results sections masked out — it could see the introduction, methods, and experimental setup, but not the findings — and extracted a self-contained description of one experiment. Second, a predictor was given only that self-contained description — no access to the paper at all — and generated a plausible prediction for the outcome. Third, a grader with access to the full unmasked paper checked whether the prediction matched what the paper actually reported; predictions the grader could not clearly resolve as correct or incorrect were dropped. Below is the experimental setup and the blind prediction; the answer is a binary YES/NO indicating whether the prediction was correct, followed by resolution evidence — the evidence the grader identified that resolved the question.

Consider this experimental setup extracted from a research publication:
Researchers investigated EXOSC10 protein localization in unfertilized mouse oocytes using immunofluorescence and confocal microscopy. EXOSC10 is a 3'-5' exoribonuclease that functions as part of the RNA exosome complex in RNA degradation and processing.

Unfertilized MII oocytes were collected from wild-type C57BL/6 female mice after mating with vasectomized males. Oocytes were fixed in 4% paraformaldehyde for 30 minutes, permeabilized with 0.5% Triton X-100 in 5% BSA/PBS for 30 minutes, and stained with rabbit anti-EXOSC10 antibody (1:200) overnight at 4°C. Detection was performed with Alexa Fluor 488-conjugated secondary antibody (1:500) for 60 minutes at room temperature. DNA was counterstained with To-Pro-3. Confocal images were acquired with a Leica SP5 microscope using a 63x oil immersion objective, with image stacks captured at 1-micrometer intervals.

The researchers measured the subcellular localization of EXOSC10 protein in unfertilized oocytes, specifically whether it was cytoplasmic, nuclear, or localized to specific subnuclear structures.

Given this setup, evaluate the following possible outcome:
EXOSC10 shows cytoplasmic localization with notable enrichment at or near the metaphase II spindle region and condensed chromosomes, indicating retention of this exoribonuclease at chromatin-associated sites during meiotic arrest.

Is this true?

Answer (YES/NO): NO